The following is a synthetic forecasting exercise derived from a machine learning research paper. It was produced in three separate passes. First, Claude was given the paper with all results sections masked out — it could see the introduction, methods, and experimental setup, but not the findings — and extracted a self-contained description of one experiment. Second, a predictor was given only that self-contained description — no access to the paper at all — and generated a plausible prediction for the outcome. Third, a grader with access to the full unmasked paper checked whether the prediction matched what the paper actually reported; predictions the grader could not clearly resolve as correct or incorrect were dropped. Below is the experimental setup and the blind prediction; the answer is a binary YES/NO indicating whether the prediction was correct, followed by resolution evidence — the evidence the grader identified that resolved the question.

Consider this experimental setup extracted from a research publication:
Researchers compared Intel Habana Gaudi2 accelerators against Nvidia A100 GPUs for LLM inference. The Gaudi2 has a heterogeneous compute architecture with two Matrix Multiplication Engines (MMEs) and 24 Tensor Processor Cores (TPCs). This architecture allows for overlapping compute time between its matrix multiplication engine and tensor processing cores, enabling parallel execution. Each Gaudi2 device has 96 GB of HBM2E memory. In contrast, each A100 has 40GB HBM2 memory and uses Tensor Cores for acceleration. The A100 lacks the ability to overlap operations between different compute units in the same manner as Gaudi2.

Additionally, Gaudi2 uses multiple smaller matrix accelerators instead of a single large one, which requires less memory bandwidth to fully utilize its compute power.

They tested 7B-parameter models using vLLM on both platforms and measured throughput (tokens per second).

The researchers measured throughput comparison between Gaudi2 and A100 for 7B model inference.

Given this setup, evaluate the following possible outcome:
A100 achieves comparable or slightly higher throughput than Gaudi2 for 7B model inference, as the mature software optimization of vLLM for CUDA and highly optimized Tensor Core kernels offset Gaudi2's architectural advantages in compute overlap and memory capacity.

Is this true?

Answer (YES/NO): NO